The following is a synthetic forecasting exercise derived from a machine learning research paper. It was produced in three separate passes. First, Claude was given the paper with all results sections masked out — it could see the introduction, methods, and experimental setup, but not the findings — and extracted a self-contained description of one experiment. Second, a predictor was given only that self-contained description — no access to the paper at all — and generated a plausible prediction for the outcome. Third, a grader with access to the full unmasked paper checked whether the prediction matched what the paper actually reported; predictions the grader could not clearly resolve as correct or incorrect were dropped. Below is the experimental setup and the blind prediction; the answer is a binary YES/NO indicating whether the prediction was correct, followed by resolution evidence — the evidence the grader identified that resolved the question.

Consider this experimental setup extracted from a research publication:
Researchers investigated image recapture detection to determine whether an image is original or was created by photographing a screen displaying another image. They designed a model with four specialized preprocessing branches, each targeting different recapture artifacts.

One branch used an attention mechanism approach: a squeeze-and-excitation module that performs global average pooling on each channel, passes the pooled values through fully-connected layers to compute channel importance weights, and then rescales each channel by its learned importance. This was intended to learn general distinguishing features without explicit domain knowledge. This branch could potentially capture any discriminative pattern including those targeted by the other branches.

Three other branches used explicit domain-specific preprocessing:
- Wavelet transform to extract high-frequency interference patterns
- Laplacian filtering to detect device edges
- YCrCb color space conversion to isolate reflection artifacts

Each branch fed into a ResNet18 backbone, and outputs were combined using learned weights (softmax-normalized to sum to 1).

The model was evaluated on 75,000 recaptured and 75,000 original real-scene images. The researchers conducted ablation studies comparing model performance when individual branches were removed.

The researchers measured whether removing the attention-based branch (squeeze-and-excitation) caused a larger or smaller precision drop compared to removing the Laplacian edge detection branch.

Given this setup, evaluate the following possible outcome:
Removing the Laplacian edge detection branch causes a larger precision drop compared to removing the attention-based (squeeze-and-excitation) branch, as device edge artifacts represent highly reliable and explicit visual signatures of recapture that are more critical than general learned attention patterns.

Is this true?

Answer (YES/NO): YES